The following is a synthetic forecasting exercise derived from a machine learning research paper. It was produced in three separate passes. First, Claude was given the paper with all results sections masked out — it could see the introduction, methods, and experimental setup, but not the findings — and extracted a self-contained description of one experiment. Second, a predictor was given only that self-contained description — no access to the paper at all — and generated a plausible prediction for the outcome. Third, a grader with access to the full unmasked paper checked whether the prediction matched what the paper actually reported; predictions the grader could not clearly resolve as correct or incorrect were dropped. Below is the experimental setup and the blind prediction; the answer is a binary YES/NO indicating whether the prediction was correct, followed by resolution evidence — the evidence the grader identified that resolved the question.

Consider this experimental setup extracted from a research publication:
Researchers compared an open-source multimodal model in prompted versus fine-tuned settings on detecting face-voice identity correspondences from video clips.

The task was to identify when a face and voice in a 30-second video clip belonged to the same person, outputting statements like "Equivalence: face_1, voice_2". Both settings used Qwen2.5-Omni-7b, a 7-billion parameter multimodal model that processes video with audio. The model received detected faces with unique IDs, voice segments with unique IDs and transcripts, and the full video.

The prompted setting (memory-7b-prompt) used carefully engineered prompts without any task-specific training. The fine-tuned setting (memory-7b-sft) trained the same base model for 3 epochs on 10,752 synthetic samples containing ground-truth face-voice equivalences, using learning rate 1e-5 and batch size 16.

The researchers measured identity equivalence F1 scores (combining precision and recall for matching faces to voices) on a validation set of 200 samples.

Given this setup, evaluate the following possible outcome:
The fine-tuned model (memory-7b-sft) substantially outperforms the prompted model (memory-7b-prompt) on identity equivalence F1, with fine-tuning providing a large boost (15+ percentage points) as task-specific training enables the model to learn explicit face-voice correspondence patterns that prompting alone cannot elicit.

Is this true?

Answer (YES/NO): YES